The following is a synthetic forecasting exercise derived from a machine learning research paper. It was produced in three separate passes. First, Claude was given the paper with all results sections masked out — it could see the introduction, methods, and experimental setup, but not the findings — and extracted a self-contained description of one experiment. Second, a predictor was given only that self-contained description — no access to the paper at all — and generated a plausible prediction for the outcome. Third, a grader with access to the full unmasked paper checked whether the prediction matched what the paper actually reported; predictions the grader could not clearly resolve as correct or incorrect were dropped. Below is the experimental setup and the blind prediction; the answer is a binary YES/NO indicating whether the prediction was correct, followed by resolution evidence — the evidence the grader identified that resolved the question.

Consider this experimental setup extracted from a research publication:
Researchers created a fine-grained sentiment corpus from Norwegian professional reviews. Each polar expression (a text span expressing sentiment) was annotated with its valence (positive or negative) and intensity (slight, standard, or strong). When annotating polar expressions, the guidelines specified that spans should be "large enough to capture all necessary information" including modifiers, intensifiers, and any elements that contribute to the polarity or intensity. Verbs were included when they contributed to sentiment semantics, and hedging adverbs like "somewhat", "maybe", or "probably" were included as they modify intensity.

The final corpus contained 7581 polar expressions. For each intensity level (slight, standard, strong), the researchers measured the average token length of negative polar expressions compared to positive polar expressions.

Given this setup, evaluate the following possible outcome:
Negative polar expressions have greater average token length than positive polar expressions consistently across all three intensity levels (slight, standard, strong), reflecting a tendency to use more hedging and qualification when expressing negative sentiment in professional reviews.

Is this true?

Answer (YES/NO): YES